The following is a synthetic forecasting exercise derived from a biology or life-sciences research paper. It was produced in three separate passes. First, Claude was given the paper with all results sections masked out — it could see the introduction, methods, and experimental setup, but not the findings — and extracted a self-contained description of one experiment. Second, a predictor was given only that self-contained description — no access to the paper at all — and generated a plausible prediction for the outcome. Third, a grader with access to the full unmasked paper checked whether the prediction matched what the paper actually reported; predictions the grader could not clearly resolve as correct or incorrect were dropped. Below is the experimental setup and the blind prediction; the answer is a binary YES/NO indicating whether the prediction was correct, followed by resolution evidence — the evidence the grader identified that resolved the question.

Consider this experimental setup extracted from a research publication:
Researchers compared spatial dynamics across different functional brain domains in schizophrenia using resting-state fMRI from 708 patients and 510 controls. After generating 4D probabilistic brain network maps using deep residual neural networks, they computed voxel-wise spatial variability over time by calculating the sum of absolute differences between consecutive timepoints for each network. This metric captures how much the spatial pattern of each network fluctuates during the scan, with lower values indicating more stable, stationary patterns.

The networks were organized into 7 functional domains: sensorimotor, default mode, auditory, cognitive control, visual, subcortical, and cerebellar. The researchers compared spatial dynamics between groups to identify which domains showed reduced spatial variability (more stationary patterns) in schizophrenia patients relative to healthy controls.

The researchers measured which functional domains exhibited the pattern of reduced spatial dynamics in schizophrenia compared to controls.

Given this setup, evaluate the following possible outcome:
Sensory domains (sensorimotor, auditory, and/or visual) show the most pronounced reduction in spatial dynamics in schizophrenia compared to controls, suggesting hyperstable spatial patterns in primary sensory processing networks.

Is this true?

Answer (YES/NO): NO